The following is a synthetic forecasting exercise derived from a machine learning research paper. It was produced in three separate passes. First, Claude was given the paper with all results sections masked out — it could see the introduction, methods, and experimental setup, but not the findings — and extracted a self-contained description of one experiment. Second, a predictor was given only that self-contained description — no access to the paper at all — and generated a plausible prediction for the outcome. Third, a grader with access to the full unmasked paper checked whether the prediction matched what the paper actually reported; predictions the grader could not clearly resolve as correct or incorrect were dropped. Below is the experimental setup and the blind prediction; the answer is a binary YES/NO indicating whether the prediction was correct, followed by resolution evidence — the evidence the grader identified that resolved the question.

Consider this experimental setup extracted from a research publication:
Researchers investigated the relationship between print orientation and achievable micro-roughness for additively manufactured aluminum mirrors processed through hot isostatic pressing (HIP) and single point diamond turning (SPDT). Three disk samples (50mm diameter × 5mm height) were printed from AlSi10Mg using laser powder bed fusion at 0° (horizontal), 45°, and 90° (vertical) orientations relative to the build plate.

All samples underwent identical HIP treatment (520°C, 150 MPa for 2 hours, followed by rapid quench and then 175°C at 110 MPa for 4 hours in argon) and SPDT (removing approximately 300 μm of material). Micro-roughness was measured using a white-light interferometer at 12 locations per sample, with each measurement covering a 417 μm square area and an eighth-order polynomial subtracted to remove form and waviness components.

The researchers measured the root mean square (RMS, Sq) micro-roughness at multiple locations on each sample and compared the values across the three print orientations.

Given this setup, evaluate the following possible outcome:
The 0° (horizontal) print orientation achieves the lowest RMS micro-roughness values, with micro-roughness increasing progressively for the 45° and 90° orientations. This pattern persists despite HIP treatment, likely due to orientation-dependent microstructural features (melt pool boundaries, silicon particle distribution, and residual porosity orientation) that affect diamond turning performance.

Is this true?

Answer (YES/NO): NO